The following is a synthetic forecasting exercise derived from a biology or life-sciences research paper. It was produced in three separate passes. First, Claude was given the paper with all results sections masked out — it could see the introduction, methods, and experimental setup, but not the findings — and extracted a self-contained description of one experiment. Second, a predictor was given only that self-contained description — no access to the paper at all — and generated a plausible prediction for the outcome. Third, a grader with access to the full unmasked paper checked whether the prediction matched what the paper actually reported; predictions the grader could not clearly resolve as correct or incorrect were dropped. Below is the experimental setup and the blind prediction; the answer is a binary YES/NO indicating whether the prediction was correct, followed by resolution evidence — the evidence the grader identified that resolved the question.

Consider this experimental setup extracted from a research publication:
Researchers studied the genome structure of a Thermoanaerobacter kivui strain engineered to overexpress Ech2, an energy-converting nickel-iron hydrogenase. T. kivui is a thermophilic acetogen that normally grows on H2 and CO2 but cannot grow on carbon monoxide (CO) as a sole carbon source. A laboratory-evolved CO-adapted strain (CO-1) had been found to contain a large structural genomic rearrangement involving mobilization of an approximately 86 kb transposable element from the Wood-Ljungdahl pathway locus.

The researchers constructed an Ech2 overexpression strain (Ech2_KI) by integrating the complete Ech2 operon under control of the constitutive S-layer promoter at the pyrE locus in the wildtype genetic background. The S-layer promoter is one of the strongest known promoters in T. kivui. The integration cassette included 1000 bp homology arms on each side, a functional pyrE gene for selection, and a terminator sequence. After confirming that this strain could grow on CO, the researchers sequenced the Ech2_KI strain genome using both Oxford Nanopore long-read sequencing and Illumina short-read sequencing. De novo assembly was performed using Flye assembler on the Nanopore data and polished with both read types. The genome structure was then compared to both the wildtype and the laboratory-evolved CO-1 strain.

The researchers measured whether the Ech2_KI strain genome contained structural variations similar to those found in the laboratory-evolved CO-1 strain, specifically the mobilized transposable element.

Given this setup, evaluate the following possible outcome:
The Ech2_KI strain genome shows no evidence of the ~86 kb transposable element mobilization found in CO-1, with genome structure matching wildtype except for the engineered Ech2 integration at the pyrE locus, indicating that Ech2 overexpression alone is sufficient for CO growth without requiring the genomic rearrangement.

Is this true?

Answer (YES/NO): NO